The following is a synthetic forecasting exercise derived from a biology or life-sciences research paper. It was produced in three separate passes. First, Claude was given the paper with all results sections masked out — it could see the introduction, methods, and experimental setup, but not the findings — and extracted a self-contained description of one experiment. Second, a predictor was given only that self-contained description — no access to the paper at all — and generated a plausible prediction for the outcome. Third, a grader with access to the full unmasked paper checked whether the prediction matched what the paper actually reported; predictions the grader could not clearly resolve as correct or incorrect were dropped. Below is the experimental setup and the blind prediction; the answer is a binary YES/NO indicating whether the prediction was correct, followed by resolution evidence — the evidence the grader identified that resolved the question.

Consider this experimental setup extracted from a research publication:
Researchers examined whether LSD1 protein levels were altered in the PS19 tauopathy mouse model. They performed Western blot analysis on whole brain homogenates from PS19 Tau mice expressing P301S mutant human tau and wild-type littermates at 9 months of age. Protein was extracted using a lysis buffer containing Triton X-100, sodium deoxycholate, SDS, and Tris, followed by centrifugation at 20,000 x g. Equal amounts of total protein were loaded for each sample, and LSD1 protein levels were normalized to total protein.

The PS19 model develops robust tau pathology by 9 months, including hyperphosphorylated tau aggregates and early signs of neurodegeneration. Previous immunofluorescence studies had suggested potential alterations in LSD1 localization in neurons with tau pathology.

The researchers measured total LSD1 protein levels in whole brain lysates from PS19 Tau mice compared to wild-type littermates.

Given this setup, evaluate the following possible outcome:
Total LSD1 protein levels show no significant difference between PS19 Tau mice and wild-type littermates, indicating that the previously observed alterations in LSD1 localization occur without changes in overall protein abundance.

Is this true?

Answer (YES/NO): NO